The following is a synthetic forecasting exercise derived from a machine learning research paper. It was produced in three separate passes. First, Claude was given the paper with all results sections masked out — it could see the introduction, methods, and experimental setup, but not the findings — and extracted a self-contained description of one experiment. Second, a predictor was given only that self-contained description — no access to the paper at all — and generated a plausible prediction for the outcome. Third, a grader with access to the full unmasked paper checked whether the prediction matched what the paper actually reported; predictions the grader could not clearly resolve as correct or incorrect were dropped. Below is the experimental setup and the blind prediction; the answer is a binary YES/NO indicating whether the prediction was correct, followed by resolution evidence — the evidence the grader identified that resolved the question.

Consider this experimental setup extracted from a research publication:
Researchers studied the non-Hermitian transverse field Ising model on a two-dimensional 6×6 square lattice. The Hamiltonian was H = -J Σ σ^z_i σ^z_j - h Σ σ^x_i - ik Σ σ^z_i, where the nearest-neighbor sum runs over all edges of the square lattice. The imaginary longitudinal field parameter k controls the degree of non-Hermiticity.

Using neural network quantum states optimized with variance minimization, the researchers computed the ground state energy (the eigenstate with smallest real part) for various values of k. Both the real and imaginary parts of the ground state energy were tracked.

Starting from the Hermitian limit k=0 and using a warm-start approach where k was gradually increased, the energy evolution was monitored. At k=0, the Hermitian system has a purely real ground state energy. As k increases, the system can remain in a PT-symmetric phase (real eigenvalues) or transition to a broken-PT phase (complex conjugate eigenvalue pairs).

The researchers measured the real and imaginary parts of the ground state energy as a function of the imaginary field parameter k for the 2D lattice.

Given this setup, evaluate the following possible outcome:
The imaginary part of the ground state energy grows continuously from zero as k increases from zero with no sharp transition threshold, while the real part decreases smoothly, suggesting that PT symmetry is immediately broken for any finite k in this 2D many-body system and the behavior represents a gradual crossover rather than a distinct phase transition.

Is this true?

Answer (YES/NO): NO